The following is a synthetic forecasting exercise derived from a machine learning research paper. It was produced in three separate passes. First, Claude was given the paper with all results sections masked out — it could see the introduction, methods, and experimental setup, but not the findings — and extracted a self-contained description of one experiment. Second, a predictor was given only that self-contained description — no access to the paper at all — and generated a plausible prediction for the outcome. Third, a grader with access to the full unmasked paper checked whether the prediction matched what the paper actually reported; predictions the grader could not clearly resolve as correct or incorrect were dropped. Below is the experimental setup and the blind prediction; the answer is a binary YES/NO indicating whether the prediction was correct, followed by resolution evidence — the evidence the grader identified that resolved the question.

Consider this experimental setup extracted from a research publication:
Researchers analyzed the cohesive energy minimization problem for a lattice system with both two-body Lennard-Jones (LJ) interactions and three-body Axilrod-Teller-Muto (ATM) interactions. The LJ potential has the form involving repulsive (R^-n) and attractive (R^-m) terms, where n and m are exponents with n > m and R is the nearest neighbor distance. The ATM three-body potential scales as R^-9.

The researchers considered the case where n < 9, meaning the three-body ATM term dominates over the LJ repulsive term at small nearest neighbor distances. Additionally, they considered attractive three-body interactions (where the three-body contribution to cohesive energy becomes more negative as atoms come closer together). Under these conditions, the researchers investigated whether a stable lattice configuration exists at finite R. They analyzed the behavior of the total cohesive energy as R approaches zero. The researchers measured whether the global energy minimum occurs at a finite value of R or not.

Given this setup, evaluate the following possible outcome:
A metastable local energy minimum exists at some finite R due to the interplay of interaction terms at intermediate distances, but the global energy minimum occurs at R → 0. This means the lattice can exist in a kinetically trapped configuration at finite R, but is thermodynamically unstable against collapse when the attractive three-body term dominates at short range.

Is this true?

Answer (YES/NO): YES